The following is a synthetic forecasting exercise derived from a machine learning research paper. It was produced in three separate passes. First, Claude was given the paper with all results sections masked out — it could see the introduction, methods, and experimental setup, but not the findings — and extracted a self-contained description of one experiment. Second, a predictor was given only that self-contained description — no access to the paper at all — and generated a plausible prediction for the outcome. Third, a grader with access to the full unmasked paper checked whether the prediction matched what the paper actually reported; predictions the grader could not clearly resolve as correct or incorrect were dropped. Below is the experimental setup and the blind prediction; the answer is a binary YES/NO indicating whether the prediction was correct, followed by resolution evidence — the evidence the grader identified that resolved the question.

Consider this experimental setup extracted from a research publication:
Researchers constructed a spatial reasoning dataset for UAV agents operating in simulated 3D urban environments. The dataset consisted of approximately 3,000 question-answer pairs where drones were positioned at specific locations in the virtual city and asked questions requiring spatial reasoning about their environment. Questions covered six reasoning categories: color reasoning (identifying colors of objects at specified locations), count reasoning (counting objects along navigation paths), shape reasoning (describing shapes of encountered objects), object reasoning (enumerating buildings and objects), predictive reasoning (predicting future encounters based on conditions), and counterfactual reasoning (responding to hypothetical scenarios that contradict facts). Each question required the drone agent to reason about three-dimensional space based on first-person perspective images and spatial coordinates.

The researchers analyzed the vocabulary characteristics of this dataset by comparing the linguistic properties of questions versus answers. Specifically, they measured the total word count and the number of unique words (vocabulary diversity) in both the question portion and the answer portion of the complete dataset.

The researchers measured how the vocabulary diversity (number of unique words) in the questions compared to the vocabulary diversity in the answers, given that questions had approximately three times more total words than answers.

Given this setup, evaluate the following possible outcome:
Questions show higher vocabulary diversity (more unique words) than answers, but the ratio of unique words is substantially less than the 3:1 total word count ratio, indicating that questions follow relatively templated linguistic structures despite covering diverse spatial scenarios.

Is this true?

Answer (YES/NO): NO